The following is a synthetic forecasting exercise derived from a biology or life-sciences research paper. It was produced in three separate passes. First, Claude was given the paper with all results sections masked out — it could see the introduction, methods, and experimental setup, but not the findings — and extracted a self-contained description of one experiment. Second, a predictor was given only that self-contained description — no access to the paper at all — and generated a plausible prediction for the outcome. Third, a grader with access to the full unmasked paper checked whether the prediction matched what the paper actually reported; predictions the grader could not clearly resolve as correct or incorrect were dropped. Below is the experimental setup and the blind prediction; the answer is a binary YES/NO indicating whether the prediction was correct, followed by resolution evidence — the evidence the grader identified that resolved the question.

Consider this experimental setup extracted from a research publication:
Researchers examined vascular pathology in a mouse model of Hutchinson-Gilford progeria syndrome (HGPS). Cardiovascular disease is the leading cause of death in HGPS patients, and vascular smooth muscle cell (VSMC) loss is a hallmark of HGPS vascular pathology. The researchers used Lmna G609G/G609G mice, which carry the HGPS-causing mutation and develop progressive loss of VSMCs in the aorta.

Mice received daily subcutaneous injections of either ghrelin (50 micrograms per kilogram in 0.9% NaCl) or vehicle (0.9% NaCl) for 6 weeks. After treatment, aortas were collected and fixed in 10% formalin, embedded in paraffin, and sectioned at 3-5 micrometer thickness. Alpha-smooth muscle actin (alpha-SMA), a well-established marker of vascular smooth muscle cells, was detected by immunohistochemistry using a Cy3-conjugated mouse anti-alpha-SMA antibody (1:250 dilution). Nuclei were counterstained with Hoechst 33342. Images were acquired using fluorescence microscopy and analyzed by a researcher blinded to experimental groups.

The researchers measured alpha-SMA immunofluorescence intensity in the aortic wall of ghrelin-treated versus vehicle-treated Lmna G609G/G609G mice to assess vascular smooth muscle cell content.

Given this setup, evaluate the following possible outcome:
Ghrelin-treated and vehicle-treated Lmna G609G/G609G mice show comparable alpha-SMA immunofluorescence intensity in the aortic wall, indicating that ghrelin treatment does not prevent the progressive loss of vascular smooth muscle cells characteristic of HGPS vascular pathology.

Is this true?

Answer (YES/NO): NO